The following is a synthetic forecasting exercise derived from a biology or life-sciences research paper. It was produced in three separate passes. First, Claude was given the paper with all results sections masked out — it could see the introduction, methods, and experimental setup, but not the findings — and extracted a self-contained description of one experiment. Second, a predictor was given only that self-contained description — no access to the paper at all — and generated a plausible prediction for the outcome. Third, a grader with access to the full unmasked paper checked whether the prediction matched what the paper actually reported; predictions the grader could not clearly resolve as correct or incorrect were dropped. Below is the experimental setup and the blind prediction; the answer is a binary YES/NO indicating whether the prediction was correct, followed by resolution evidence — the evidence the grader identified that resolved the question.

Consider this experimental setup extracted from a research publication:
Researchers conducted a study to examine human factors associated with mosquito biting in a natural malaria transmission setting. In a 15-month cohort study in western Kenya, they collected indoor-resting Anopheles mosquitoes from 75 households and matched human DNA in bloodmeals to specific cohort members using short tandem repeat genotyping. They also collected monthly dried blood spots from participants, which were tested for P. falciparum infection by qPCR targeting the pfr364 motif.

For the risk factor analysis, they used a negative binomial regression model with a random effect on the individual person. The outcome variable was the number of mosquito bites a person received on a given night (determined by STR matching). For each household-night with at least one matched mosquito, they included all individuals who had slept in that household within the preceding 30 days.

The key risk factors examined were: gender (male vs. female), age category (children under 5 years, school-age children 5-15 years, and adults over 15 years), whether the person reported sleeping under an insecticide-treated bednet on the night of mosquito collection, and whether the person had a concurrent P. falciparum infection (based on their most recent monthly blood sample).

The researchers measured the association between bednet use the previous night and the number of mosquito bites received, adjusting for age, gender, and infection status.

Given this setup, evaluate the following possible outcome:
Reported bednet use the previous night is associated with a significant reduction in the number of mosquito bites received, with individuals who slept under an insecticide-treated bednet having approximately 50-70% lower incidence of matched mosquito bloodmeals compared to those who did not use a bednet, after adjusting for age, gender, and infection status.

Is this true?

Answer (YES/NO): NO